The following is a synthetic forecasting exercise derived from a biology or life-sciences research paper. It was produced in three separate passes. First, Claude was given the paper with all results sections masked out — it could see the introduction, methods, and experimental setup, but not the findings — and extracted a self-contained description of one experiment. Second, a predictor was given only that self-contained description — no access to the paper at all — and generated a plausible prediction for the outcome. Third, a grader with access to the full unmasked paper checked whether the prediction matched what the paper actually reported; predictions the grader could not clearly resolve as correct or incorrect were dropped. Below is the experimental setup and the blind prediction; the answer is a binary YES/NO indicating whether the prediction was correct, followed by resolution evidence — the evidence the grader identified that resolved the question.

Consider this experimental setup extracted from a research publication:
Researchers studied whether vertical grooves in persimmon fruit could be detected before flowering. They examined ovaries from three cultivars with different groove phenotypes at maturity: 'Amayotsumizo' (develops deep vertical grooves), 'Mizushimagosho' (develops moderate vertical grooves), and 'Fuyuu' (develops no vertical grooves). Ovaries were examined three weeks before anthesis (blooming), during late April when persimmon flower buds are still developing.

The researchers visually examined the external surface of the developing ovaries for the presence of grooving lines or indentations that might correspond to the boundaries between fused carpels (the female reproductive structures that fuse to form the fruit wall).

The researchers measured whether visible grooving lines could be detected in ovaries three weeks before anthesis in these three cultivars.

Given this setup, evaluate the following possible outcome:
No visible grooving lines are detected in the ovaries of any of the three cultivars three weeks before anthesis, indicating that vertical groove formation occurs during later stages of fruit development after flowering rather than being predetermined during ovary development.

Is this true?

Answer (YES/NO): NO